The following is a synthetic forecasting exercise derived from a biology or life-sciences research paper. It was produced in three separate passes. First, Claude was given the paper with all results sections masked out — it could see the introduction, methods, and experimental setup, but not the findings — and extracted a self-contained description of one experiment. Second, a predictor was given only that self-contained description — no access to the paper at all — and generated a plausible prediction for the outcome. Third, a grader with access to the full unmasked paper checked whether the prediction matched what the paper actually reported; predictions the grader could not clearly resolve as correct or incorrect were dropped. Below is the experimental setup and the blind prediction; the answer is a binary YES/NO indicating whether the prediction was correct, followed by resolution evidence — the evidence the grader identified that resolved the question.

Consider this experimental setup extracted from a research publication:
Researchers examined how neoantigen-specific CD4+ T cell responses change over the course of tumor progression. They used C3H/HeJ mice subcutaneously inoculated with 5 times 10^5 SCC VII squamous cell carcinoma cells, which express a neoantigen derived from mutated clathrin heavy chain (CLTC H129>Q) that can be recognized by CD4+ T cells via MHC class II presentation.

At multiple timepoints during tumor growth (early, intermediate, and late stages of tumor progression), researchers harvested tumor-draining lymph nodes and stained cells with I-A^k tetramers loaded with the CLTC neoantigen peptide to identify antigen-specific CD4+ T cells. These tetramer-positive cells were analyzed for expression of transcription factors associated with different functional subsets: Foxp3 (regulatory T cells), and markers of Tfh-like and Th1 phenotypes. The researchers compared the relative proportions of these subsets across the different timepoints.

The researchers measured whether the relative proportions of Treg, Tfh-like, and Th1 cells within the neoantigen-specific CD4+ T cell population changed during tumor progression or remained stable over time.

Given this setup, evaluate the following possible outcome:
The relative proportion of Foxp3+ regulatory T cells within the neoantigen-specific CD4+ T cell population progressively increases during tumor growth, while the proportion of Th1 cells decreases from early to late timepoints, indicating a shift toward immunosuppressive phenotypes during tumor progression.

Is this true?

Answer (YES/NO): YES